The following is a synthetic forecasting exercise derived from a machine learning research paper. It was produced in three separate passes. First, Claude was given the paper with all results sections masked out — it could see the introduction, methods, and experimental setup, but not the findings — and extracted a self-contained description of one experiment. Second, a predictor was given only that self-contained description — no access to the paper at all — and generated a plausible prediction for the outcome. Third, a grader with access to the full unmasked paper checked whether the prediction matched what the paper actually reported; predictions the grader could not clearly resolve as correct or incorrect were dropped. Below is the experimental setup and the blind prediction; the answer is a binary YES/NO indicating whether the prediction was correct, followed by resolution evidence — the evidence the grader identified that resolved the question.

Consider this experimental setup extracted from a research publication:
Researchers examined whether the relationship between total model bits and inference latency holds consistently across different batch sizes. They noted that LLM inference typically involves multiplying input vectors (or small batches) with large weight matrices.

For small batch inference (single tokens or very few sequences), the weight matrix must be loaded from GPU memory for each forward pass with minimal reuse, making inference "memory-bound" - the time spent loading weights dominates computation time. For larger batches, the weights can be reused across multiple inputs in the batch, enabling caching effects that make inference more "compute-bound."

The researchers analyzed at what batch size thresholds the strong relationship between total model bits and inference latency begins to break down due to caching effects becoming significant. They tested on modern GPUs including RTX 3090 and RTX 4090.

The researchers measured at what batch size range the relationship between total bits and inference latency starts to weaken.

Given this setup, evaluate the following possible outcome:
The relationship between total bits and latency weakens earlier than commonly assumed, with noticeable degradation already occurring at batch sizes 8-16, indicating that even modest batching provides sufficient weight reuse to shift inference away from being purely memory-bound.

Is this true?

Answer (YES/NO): NO